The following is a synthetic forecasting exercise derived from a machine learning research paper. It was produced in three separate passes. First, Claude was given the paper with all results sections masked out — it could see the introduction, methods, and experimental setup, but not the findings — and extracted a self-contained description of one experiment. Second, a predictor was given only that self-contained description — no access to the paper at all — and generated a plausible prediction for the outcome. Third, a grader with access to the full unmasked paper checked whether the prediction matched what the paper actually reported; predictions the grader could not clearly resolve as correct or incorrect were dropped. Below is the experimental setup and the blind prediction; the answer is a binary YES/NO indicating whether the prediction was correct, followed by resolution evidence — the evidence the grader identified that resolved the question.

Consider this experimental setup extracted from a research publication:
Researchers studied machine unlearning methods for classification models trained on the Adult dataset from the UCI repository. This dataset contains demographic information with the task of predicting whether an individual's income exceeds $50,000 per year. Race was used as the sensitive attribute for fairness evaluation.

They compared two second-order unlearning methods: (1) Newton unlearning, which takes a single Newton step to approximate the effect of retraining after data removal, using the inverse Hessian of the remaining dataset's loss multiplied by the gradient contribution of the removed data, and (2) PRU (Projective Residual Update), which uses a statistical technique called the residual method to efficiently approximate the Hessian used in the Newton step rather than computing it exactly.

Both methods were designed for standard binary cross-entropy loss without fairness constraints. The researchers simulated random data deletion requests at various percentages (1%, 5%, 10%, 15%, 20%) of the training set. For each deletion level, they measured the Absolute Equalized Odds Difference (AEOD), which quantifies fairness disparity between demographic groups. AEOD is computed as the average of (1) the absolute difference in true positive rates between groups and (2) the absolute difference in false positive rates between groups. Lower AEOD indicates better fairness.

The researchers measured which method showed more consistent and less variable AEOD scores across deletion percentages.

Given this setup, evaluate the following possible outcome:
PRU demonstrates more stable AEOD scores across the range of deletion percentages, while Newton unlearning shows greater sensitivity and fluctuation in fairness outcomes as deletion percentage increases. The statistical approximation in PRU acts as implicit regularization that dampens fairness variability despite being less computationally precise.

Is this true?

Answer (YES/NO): NO